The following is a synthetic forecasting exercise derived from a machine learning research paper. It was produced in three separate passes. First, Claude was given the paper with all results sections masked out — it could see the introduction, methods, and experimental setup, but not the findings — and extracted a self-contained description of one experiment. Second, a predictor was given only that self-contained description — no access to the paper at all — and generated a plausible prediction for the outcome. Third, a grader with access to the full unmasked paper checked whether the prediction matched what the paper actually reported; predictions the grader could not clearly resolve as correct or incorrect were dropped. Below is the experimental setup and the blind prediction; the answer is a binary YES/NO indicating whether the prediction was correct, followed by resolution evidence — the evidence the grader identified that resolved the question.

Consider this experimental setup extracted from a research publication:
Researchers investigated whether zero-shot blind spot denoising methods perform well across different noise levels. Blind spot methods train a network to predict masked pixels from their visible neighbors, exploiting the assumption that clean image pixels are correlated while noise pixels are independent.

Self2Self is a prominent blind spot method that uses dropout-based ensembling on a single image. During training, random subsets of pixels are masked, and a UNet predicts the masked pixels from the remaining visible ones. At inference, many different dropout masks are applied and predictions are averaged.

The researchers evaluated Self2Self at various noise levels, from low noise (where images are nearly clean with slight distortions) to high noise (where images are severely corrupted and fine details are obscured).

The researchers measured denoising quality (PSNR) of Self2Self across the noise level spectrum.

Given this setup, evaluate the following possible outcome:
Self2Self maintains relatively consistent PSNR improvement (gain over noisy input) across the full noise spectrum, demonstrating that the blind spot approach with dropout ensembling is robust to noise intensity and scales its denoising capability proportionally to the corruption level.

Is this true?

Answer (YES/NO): NO